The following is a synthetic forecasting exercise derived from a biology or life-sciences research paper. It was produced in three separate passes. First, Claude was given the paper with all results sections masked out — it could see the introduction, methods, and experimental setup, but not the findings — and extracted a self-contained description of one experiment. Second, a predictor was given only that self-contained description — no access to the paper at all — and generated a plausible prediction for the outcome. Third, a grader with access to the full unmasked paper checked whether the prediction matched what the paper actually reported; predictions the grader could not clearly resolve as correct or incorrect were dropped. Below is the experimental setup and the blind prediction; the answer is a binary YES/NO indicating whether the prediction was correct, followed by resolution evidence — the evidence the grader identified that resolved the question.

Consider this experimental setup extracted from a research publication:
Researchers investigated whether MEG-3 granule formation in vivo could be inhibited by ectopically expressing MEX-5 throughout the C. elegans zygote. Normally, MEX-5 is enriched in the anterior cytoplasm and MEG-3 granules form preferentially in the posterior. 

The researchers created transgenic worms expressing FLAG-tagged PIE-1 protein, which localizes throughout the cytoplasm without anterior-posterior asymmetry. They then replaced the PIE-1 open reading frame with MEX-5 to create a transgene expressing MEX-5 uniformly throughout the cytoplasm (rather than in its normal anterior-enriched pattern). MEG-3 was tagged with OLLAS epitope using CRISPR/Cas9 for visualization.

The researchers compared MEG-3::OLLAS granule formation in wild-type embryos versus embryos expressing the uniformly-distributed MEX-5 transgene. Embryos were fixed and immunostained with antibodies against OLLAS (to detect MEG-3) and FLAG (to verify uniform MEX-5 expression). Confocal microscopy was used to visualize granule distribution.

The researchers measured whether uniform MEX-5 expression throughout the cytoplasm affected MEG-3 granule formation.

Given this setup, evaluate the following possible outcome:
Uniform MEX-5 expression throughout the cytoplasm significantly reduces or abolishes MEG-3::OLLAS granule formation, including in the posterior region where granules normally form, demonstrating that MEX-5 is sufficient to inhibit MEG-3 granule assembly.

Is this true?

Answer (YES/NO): YES